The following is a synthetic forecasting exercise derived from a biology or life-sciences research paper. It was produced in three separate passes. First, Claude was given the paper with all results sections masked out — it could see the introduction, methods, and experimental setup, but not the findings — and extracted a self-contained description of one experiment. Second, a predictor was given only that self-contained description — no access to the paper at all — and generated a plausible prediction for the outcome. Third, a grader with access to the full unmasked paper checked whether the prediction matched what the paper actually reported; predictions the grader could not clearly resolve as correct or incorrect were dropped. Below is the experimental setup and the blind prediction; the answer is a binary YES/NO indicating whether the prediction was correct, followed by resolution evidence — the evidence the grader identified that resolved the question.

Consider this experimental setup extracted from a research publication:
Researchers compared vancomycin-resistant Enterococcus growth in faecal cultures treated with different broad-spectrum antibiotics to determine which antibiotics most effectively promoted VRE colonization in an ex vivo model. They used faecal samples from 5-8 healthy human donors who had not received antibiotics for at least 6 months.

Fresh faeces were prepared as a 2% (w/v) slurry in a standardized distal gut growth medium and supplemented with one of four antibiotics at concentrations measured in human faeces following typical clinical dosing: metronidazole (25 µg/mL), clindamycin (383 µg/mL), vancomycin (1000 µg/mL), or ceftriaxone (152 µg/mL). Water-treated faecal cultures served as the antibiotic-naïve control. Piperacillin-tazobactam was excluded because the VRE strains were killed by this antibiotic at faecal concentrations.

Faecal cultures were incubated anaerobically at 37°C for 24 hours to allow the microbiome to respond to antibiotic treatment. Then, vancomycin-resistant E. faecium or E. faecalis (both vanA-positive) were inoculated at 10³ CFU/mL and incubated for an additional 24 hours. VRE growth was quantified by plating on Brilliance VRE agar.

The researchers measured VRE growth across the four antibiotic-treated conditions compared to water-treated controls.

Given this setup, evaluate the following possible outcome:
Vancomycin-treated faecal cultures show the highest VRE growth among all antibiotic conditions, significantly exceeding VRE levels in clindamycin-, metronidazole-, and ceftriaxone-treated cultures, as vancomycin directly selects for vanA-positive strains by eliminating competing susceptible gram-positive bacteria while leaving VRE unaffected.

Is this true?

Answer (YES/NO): NO